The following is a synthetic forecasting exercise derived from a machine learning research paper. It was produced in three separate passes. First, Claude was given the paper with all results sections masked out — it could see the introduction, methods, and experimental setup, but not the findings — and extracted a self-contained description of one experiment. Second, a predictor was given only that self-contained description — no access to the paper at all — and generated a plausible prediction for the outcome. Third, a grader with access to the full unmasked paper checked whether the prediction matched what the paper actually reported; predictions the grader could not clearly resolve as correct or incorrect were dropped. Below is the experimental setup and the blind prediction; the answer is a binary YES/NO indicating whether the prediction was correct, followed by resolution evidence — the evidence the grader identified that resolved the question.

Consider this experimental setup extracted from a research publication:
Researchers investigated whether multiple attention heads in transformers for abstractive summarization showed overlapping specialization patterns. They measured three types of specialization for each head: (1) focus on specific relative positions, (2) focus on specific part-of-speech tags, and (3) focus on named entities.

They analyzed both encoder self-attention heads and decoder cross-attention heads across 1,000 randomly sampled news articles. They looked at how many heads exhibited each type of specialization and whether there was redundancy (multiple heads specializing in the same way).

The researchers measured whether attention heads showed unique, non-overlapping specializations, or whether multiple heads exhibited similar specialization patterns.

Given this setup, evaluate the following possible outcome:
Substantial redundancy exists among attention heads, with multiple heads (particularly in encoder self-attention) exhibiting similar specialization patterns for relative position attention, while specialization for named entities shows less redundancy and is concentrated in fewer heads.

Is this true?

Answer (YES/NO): NO